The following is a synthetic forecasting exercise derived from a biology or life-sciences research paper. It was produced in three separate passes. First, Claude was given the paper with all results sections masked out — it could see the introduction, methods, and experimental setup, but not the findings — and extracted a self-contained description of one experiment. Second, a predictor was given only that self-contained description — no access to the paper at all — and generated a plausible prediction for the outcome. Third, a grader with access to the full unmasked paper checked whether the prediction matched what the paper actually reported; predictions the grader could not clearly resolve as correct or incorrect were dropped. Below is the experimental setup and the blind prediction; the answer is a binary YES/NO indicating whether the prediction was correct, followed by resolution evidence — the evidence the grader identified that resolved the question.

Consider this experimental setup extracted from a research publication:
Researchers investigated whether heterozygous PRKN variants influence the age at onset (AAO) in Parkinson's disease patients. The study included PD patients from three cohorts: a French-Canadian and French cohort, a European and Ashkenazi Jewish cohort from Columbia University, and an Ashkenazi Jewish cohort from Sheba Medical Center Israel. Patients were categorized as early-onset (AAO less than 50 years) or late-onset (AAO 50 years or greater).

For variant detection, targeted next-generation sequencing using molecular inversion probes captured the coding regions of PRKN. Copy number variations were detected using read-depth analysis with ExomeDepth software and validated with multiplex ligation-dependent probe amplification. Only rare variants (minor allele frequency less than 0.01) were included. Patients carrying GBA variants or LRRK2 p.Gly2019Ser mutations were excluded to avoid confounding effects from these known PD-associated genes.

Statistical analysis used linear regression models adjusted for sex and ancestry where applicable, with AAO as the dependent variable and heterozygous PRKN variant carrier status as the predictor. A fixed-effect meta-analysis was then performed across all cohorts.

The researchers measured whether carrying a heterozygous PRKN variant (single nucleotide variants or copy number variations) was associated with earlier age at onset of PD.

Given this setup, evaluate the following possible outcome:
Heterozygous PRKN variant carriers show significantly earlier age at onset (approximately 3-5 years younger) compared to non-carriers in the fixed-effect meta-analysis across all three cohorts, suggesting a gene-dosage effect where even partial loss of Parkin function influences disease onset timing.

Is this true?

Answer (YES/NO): NO